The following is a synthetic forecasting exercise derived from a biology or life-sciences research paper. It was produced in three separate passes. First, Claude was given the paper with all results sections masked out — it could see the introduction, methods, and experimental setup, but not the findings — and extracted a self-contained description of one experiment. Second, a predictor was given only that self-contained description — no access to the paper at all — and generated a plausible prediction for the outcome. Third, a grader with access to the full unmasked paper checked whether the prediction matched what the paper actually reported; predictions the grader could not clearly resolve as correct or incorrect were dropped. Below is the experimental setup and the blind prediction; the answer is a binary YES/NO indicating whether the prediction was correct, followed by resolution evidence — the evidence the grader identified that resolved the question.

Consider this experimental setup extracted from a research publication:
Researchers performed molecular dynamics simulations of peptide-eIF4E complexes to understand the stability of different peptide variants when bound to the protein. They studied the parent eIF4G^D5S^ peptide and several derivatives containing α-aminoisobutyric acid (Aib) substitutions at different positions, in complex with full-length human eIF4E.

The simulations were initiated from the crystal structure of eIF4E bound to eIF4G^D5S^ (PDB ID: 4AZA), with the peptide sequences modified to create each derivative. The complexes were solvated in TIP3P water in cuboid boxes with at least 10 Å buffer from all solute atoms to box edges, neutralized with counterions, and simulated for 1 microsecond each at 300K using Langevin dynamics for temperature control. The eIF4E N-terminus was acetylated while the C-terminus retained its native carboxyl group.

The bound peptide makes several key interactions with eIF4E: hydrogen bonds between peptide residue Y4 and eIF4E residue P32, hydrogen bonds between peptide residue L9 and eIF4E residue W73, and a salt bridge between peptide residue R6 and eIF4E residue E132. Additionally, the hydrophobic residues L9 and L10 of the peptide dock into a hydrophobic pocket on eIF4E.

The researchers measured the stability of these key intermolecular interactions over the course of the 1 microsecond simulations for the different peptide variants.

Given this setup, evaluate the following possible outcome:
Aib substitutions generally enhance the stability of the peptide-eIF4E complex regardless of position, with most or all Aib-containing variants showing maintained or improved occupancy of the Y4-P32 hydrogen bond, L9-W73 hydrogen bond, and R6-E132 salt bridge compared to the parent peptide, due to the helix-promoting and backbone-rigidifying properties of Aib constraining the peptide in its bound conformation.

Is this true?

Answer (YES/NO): NO